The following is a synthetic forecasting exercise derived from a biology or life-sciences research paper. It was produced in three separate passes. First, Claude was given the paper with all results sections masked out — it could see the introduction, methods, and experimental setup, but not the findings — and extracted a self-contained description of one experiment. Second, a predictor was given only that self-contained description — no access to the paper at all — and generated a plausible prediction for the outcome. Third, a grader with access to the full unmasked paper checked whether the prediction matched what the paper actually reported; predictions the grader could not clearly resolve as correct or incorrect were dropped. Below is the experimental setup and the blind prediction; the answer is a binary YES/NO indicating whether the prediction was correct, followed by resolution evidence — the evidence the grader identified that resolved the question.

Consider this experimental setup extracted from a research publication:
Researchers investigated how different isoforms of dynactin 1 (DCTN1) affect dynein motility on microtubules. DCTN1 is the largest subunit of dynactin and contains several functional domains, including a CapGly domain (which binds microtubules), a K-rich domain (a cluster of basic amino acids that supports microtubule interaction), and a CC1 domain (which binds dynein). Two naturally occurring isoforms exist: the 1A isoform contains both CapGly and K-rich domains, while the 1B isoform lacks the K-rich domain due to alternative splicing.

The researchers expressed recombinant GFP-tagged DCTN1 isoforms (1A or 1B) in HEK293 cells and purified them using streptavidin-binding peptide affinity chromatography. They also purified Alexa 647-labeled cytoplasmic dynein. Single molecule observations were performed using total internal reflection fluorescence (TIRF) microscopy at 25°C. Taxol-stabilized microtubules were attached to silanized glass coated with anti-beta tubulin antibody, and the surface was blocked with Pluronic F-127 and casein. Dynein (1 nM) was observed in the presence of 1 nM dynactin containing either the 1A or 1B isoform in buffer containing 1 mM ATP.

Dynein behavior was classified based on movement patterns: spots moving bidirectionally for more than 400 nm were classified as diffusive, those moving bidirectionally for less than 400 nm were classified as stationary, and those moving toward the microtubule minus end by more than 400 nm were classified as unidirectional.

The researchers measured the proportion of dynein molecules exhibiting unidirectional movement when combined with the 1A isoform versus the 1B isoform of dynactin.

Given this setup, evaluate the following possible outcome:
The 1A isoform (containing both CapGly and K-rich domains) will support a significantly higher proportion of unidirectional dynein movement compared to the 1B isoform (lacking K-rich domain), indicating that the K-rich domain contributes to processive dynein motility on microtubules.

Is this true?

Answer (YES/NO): YES